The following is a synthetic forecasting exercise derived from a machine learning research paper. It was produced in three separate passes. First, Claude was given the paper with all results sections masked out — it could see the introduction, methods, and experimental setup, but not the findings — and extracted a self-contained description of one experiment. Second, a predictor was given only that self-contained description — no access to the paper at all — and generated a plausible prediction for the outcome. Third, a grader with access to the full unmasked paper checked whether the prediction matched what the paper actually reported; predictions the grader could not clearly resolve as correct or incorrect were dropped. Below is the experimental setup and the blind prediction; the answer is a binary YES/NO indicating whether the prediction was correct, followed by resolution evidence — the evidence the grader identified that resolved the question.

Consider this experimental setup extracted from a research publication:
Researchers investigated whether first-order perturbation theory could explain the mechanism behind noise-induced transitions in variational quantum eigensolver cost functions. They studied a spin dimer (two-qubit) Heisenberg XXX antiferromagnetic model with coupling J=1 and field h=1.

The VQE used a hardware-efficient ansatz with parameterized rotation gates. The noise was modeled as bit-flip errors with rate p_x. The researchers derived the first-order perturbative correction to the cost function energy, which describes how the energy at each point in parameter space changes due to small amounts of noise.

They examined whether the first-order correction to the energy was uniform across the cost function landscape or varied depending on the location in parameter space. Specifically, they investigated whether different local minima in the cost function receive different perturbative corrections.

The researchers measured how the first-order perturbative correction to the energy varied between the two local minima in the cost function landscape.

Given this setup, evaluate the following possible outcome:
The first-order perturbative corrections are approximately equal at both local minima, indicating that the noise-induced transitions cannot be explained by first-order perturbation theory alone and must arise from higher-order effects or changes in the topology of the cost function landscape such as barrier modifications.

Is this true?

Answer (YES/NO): NO